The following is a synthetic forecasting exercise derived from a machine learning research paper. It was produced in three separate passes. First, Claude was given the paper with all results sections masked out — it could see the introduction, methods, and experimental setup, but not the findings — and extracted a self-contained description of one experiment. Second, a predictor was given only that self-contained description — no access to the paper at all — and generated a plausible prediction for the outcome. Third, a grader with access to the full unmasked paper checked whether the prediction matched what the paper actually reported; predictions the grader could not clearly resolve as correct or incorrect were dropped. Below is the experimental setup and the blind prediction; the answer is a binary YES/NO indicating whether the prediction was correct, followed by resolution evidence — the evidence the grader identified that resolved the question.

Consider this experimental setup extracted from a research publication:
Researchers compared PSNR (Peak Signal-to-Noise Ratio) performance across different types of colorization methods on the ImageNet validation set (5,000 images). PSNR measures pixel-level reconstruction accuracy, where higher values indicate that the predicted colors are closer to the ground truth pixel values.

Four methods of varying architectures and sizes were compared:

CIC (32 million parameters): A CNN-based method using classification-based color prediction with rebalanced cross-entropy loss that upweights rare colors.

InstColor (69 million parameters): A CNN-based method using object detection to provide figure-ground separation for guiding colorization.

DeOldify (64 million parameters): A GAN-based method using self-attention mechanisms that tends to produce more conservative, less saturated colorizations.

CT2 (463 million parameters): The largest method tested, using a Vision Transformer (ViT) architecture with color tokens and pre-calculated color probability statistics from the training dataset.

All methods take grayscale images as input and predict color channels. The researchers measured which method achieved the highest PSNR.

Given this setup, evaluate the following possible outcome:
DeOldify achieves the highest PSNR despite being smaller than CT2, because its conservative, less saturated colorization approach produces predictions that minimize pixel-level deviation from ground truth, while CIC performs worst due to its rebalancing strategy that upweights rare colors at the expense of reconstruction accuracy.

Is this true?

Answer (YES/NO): YES